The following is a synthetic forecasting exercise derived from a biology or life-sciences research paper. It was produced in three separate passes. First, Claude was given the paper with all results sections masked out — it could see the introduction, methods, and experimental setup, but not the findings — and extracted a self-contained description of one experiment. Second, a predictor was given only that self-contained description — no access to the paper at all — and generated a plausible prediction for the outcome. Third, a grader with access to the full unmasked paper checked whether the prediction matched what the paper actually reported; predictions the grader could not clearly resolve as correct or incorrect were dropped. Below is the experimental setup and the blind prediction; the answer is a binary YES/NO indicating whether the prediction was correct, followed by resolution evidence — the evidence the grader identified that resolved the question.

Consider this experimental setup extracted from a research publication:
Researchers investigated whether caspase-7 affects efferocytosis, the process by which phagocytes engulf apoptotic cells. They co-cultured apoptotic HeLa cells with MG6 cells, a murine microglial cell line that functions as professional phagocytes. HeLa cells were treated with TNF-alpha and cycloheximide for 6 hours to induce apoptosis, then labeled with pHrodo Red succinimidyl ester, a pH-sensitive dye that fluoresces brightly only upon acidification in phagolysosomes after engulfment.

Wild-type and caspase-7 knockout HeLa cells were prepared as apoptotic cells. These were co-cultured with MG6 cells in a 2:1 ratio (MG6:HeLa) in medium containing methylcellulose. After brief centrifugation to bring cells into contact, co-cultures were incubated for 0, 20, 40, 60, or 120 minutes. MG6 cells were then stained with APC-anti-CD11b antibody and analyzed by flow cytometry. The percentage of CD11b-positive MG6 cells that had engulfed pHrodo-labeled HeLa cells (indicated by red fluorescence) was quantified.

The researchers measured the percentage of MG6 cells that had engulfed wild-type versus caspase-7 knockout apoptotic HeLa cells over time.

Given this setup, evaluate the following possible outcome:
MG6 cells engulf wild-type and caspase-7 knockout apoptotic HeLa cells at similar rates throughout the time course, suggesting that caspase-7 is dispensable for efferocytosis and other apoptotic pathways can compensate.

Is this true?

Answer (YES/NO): NO